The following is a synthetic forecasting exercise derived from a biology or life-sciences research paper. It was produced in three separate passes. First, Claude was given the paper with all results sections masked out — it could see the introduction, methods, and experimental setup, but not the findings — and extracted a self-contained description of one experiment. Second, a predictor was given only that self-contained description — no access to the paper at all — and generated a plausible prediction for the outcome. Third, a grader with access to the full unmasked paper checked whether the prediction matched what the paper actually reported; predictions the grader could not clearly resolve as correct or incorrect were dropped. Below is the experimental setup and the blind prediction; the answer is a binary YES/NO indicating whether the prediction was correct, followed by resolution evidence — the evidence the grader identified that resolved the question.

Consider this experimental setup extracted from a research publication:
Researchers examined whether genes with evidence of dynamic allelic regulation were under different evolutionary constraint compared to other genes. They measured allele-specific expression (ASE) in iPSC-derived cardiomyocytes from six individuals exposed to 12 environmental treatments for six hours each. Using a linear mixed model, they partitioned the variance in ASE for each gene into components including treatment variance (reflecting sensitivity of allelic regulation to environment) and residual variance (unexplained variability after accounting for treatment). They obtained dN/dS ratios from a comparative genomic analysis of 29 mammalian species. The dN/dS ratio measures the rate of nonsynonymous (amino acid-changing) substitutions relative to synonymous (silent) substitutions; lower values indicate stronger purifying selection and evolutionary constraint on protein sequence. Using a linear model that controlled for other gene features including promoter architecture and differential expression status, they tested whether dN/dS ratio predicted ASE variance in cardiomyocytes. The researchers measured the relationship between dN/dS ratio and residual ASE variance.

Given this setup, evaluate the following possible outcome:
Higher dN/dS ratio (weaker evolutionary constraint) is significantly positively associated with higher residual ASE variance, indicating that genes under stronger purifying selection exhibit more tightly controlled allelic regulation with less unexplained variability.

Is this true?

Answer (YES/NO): YES